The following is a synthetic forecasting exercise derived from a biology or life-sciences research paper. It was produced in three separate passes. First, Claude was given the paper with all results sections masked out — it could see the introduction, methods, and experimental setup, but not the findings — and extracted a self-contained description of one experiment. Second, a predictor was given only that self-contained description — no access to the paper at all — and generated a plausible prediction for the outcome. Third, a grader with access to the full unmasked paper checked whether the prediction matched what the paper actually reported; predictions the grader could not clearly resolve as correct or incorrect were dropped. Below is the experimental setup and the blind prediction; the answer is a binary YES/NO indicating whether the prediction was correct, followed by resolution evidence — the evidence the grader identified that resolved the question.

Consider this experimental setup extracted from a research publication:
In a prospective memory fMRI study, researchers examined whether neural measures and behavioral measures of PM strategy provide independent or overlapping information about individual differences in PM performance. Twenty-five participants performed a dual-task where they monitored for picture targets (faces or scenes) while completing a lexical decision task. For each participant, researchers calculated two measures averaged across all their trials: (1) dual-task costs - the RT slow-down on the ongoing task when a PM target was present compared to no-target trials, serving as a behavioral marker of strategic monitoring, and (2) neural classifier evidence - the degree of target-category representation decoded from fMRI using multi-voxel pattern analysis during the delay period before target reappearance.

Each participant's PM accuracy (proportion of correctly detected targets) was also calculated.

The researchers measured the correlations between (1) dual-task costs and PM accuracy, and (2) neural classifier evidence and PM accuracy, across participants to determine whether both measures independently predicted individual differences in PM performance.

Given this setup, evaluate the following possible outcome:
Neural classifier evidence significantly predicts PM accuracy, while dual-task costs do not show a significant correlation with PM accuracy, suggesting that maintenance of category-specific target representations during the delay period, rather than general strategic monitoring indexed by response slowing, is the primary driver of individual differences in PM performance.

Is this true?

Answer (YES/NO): NO